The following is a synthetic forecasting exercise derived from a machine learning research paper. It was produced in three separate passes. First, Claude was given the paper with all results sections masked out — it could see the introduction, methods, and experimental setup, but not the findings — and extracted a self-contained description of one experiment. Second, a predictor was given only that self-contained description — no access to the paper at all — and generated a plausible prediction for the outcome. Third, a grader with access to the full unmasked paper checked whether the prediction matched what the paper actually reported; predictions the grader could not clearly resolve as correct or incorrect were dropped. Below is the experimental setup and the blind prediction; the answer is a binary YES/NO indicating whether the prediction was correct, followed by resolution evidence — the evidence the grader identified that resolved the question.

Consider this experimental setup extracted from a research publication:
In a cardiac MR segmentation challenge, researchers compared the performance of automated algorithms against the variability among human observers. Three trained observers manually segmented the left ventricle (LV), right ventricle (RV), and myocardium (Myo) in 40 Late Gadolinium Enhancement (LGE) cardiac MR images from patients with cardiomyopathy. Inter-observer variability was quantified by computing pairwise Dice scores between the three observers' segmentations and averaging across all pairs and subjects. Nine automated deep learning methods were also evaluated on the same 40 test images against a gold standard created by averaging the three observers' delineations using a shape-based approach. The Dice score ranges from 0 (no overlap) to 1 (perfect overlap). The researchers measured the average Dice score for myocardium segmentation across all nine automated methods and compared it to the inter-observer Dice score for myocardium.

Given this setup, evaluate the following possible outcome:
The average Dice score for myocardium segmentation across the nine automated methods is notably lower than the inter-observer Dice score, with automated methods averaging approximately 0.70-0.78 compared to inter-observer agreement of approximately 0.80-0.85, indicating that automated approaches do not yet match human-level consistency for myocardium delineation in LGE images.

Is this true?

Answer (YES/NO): NO